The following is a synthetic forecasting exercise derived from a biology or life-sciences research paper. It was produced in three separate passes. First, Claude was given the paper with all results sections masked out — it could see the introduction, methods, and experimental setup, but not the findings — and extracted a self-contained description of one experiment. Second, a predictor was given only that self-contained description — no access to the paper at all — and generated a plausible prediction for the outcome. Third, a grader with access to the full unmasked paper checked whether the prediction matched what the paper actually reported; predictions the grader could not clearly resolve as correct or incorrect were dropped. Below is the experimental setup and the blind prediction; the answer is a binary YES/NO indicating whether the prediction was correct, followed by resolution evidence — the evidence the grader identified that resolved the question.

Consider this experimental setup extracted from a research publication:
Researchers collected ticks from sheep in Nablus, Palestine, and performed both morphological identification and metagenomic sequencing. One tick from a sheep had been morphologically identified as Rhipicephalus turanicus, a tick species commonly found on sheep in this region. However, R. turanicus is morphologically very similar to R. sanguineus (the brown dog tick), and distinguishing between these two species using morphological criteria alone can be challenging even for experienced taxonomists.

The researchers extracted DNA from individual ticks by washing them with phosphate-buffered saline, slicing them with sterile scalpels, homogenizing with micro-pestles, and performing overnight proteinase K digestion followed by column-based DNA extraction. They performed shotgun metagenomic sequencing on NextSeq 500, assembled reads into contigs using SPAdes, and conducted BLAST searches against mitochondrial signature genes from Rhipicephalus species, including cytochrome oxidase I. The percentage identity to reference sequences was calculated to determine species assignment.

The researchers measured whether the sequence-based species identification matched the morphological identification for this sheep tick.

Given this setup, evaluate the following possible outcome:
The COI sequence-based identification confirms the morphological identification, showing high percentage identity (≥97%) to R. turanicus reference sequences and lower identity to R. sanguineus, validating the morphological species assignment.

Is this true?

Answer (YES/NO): NO